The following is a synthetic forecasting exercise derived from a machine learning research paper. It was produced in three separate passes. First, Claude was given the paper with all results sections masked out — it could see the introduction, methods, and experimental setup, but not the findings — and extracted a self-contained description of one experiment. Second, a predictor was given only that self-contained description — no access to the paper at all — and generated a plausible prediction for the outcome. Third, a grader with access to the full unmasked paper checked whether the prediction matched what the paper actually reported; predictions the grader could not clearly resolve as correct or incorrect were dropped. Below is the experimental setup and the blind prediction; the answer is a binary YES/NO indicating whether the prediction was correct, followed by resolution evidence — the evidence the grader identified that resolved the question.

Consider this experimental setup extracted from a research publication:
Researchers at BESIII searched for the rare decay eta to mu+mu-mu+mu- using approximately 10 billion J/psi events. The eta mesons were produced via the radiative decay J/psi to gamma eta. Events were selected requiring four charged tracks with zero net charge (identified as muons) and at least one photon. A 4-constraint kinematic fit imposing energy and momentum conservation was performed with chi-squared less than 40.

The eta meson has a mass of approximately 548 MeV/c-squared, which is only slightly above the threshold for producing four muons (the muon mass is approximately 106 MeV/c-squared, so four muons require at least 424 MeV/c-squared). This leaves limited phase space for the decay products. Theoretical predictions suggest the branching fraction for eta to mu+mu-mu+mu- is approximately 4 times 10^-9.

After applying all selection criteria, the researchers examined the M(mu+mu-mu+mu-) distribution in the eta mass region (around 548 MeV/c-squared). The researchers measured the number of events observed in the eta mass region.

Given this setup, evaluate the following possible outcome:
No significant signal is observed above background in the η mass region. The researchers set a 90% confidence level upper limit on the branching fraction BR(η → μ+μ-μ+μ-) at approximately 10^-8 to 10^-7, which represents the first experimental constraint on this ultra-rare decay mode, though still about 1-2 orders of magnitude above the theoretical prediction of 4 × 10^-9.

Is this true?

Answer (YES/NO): NO